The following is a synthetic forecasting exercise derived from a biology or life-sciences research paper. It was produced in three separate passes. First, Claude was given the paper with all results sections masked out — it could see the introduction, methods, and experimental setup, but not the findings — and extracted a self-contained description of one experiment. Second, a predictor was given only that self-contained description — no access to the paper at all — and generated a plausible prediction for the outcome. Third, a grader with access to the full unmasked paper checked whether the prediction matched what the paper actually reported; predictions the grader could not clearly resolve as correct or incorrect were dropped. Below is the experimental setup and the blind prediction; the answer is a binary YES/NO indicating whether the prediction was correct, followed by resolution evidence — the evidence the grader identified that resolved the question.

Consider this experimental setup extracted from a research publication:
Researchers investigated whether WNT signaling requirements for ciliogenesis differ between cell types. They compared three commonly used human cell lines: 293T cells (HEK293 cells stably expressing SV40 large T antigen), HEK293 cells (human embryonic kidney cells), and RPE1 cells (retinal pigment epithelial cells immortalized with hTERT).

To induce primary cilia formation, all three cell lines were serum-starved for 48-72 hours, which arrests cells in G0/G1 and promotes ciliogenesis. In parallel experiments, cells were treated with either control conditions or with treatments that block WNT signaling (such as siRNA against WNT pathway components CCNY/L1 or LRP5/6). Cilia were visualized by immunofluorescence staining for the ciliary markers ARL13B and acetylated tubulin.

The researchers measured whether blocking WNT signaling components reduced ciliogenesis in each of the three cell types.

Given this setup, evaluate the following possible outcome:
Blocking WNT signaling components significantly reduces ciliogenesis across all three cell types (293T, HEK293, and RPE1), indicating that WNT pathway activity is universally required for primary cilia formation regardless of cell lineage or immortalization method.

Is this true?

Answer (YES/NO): NO